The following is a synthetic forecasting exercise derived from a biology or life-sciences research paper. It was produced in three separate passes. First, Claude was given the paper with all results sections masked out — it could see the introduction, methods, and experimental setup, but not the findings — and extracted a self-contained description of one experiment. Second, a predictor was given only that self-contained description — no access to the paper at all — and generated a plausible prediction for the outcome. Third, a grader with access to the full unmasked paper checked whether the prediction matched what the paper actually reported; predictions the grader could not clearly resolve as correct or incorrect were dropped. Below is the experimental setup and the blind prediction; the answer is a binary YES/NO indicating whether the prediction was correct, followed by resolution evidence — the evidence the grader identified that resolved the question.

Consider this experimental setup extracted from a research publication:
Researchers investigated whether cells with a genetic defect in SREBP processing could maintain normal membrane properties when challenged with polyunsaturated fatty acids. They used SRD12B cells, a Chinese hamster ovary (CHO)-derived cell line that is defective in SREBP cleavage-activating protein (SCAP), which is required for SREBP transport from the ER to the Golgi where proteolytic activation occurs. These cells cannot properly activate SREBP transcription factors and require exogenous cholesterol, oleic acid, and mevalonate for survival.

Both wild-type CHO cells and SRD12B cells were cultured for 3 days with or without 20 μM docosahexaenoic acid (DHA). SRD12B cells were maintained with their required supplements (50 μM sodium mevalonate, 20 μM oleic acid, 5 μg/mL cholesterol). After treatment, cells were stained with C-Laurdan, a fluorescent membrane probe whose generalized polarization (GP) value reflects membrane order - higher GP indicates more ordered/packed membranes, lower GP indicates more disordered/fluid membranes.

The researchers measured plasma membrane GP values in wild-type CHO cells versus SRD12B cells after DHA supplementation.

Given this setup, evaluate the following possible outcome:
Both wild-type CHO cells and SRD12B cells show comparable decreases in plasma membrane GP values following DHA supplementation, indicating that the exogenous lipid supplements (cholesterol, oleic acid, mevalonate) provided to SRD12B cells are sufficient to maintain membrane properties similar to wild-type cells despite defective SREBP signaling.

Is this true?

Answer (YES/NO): NO